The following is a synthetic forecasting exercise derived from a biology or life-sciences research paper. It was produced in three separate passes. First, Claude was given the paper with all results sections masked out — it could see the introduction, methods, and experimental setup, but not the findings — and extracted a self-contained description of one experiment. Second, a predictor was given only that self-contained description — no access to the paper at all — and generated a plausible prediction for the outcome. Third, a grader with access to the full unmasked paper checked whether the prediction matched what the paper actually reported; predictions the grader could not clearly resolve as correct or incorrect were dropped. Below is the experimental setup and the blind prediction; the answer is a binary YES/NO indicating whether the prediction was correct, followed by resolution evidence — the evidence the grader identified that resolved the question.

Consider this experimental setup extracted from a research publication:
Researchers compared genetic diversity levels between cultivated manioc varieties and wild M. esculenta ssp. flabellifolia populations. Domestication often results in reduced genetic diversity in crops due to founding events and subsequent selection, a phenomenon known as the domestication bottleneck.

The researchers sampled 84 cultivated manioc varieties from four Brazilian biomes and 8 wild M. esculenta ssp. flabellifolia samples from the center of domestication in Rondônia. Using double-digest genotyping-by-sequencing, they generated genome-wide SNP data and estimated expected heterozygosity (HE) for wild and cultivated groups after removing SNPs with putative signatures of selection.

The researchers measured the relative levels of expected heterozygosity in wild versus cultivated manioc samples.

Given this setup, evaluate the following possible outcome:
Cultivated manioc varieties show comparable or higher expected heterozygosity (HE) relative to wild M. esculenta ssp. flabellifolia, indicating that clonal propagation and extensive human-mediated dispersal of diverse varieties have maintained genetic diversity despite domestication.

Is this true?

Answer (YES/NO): YES